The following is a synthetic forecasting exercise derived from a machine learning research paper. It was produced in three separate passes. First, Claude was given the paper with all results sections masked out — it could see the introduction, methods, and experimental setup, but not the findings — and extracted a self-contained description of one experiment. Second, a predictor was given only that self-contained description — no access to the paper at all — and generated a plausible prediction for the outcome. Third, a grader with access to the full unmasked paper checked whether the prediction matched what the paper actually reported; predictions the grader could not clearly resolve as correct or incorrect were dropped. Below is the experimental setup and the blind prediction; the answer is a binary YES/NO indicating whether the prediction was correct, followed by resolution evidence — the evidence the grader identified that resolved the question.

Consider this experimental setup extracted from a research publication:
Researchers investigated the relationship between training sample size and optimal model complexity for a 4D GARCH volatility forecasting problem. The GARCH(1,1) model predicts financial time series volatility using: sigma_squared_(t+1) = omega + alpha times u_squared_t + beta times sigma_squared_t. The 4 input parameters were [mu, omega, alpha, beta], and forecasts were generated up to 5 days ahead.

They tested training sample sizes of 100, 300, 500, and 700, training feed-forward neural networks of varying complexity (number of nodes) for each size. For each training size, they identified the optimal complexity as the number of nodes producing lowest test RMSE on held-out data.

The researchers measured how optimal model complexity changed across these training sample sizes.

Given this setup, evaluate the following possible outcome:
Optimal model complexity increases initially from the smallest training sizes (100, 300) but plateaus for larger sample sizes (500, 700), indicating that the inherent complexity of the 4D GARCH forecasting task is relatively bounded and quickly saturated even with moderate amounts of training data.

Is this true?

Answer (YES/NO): NO